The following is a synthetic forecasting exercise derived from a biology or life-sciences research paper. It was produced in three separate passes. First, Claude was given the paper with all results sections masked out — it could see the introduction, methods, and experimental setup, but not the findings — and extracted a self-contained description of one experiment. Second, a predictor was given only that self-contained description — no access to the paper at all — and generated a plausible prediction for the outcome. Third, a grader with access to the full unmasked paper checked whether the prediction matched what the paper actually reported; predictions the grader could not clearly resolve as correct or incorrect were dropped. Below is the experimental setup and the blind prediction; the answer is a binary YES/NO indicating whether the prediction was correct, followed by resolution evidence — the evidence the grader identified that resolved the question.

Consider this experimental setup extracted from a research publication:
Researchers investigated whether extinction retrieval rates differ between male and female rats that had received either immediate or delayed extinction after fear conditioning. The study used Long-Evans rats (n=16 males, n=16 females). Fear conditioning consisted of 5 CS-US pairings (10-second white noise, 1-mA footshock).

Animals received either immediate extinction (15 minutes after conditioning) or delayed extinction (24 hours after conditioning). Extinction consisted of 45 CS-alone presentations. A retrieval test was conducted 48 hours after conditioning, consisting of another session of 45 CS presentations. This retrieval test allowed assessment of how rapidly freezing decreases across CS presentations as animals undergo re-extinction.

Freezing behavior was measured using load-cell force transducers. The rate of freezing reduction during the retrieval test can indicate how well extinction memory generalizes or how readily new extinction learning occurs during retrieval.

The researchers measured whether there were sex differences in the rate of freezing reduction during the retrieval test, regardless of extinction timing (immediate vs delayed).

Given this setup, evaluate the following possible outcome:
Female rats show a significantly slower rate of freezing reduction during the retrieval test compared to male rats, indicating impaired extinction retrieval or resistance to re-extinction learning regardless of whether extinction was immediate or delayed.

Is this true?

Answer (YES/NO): NO